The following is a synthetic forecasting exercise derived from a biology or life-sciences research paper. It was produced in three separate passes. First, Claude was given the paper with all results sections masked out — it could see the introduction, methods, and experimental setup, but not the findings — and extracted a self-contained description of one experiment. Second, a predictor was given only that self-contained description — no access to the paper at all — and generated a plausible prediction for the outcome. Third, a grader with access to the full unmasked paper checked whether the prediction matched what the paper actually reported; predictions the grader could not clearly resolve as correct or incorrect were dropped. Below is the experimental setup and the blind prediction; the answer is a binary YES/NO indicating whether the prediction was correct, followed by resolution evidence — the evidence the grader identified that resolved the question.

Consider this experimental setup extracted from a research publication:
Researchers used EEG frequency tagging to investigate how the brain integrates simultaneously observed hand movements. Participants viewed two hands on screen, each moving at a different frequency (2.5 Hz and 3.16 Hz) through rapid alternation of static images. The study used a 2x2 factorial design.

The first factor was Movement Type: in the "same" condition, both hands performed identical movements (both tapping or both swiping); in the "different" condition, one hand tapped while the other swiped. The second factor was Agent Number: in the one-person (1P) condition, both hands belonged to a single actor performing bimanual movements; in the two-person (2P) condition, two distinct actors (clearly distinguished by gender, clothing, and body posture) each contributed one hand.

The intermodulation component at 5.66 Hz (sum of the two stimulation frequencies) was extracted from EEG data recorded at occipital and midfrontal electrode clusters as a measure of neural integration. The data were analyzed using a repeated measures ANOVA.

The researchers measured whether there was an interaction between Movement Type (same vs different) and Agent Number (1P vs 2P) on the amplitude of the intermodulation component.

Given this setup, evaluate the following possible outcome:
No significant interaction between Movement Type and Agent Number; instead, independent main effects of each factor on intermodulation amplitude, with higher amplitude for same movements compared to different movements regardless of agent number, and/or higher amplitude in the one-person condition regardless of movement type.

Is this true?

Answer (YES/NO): NO